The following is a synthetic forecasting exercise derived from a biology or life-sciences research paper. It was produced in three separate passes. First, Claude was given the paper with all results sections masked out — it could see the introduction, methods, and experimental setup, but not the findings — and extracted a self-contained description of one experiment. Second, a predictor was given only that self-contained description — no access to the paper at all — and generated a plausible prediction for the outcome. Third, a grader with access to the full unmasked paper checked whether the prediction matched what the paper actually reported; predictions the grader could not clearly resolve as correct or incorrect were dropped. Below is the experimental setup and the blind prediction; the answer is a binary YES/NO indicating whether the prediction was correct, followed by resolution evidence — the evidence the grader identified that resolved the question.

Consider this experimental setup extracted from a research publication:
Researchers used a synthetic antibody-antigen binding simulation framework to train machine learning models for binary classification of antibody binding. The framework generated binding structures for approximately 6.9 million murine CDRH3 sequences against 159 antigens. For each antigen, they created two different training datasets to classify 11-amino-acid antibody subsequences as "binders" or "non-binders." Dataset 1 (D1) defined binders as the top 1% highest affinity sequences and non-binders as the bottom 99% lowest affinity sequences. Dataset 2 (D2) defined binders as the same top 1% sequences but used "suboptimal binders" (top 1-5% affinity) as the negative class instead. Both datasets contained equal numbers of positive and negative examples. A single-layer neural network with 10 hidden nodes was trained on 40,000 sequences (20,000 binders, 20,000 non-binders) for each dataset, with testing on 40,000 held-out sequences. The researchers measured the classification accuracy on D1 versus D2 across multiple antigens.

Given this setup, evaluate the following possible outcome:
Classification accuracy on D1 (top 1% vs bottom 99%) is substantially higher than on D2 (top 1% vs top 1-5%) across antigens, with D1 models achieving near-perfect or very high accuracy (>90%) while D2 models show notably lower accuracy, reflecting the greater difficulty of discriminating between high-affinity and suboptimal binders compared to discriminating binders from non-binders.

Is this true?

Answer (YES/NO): NO